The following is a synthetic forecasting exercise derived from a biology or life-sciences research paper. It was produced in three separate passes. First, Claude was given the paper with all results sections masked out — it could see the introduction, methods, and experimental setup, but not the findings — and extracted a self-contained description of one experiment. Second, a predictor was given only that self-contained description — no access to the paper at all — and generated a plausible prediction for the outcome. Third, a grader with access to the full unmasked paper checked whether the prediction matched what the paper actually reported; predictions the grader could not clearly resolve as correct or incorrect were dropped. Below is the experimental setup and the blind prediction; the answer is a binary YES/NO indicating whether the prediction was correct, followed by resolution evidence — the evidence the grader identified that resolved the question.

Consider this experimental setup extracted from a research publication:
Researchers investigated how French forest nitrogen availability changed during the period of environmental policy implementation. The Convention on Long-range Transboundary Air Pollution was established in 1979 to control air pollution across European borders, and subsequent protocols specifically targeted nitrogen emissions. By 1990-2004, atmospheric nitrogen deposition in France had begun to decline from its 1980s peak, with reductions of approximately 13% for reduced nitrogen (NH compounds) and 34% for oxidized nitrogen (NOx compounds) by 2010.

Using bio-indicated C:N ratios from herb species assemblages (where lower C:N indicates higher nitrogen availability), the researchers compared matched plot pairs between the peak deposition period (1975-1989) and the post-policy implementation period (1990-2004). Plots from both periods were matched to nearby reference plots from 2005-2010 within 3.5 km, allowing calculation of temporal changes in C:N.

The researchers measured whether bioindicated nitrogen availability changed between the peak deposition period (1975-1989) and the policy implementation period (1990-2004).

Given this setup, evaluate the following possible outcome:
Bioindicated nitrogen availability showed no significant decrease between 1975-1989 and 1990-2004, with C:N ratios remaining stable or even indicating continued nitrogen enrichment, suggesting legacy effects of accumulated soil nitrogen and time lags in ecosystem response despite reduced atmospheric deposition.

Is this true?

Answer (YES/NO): NO